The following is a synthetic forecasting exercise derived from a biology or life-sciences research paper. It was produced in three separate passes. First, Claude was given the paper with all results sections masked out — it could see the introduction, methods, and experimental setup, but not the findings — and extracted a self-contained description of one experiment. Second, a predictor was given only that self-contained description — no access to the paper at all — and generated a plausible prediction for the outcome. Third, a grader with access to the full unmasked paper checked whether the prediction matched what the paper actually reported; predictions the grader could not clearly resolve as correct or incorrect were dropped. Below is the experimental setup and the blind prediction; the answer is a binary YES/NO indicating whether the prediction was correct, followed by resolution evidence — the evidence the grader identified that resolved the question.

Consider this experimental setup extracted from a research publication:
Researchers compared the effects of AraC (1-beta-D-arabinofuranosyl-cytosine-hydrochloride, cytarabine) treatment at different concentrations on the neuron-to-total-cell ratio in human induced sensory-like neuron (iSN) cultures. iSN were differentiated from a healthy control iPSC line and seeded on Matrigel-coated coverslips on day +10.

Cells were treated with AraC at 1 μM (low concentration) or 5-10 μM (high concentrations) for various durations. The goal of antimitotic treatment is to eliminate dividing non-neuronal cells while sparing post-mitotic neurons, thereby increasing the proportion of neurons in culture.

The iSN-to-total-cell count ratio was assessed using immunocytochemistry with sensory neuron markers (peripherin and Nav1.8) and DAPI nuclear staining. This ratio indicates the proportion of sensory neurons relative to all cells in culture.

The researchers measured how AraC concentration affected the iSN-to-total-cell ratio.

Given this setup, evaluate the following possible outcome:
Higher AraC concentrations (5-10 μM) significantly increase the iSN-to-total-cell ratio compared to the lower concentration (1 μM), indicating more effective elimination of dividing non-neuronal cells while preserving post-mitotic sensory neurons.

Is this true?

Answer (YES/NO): NO